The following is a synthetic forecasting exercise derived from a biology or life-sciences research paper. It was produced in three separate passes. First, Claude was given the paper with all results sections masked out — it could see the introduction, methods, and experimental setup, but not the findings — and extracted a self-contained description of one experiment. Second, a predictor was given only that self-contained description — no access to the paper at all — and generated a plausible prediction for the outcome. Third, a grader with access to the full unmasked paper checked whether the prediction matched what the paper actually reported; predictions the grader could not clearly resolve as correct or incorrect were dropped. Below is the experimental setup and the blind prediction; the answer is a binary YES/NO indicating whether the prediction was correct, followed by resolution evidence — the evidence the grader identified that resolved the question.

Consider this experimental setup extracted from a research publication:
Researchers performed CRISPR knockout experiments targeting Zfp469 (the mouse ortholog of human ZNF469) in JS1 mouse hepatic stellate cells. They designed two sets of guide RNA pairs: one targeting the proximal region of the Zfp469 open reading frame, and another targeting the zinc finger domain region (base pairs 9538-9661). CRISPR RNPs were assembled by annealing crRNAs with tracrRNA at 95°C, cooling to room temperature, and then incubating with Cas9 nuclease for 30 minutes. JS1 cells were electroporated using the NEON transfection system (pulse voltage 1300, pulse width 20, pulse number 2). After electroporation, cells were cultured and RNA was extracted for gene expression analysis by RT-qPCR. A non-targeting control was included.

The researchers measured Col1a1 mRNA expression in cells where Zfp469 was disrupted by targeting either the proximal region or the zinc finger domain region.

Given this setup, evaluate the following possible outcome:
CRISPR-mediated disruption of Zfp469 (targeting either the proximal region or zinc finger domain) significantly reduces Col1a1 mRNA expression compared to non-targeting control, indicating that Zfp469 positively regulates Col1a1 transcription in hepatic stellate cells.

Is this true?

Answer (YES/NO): YES